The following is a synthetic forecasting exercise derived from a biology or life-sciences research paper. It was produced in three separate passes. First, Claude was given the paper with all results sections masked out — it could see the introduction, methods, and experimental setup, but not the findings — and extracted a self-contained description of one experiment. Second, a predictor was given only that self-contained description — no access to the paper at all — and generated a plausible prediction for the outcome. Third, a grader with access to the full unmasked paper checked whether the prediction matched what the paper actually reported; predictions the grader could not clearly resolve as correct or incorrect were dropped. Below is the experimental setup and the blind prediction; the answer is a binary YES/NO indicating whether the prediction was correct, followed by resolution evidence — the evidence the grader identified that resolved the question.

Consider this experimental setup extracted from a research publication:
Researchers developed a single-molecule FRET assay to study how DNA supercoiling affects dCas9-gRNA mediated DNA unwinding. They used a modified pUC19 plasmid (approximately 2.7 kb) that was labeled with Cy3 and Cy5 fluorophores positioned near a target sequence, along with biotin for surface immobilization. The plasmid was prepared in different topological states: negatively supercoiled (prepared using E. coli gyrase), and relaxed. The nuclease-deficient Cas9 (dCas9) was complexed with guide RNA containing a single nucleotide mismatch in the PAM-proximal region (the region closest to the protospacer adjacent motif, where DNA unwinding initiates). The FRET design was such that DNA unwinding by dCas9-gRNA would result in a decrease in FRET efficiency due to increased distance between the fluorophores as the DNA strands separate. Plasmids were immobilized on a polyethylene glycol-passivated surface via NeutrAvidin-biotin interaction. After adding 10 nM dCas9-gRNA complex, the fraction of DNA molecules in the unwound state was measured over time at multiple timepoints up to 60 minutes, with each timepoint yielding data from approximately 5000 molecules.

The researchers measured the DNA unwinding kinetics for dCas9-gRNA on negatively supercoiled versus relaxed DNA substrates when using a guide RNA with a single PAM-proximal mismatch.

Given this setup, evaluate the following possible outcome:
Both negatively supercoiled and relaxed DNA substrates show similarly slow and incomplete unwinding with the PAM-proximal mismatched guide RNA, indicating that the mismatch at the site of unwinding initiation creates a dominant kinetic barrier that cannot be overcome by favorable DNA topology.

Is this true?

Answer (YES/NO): NO